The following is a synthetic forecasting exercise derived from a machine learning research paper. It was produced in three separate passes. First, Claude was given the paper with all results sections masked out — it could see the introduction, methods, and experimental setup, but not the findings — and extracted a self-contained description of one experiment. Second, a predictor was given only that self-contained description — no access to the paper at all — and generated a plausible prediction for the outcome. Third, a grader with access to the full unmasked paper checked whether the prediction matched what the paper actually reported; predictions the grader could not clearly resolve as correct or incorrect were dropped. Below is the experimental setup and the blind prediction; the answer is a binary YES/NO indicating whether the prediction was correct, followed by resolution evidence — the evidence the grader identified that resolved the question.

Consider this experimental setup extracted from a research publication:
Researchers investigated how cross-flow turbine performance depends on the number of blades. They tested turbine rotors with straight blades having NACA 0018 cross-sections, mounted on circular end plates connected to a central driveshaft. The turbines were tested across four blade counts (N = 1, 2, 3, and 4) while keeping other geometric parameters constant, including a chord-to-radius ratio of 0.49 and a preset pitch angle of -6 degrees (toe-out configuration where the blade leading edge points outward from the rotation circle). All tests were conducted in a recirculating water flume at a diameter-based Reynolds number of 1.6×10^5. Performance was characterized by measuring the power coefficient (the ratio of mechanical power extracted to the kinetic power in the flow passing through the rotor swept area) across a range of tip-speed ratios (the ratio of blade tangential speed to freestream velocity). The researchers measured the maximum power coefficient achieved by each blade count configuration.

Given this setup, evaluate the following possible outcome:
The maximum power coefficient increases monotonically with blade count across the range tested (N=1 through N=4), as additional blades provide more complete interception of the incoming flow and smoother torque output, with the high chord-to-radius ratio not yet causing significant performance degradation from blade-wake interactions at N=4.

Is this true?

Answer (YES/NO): NO